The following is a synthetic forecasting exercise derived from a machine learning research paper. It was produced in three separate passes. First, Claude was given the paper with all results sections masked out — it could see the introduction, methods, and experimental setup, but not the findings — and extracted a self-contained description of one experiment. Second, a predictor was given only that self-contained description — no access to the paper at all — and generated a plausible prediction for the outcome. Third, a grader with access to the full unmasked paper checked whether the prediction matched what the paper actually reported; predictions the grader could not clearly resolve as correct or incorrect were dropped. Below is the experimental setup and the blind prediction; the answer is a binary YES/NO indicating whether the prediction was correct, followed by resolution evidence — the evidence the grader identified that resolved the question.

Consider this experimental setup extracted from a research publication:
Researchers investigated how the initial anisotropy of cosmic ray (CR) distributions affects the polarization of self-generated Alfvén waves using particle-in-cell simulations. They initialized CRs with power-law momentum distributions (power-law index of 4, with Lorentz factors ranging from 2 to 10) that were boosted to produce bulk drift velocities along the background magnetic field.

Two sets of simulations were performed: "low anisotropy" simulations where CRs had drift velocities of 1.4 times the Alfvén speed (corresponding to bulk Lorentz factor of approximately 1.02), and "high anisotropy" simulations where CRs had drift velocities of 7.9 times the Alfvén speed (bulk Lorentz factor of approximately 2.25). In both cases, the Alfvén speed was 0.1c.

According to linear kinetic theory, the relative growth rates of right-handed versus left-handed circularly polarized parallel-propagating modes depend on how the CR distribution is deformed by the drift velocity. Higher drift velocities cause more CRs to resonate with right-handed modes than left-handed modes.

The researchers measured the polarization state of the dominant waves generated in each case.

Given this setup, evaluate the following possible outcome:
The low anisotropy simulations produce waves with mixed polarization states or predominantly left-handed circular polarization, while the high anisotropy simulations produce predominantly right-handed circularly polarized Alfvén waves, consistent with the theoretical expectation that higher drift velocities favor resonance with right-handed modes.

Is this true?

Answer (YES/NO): YES